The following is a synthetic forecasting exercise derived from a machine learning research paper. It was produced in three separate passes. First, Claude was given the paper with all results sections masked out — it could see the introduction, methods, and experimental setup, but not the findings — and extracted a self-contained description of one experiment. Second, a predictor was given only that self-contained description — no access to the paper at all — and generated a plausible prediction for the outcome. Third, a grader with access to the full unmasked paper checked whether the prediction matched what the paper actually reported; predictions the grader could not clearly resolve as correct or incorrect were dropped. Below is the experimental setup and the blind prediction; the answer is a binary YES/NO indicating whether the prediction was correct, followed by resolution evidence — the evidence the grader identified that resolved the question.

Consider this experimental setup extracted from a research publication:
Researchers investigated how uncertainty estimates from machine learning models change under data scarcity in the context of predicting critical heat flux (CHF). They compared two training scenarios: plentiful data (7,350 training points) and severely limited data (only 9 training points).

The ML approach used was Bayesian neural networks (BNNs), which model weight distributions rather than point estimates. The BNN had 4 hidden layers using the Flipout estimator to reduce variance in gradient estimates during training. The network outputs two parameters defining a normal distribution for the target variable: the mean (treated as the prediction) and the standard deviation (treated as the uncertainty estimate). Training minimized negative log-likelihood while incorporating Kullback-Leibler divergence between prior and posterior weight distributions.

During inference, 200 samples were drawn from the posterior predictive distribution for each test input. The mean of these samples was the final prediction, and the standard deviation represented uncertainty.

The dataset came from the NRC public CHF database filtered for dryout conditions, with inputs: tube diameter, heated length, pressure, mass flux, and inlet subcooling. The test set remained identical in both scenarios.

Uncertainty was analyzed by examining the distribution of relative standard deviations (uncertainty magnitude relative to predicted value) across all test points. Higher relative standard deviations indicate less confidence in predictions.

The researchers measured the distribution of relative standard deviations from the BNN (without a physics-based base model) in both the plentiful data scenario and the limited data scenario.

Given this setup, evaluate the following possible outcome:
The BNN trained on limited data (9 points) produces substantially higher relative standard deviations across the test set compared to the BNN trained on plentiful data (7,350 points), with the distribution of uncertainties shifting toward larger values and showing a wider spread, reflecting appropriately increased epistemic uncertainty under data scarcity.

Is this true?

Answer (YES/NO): YES